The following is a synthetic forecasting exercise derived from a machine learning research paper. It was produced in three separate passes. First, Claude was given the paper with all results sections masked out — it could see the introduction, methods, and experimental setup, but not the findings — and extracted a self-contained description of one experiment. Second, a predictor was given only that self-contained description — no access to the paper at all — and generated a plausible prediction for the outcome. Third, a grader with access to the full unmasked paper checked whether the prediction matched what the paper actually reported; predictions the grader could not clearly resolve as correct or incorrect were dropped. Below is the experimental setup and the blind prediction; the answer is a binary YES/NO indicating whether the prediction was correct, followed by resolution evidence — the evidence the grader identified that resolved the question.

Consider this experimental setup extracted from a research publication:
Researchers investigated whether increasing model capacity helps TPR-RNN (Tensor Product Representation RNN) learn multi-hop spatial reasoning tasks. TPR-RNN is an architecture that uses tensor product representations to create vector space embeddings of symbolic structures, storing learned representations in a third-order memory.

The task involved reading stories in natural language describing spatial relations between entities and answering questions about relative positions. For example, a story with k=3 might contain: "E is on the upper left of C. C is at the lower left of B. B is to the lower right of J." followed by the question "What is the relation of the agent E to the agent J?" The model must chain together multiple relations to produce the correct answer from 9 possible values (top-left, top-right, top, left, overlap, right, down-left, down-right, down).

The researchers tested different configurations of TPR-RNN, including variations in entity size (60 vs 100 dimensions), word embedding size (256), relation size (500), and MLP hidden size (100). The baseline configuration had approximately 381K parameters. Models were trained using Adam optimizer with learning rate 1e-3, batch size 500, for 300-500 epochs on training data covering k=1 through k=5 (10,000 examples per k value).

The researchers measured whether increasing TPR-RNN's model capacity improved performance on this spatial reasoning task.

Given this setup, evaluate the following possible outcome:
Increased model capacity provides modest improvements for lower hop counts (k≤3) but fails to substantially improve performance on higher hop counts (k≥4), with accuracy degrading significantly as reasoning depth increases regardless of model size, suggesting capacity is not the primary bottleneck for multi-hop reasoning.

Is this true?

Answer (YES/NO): NO